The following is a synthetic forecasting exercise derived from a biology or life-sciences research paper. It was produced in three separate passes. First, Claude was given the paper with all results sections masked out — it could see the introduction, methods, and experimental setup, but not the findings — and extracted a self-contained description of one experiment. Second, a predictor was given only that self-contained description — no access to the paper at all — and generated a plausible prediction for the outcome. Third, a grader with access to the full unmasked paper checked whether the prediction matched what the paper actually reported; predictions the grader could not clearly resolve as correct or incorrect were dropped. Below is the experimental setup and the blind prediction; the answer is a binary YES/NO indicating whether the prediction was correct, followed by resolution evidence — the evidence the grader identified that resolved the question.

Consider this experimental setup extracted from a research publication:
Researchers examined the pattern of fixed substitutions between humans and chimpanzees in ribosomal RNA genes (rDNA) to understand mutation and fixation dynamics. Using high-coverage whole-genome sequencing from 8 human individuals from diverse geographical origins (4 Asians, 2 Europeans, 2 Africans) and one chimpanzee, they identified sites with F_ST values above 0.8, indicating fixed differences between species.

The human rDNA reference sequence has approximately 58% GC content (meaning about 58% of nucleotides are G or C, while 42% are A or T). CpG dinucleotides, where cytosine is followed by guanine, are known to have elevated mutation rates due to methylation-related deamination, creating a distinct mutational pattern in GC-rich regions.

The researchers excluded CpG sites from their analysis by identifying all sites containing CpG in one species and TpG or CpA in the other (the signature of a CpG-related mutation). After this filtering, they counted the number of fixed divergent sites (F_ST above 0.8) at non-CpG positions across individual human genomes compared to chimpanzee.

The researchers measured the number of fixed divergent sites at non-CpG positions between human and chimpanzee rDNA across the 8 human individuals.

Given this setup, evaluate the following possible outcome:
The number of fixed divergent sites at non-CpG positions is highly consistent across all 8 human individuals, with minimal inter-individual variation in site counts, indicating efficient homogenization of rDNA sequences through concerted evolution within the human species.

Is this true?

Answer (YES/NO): YES